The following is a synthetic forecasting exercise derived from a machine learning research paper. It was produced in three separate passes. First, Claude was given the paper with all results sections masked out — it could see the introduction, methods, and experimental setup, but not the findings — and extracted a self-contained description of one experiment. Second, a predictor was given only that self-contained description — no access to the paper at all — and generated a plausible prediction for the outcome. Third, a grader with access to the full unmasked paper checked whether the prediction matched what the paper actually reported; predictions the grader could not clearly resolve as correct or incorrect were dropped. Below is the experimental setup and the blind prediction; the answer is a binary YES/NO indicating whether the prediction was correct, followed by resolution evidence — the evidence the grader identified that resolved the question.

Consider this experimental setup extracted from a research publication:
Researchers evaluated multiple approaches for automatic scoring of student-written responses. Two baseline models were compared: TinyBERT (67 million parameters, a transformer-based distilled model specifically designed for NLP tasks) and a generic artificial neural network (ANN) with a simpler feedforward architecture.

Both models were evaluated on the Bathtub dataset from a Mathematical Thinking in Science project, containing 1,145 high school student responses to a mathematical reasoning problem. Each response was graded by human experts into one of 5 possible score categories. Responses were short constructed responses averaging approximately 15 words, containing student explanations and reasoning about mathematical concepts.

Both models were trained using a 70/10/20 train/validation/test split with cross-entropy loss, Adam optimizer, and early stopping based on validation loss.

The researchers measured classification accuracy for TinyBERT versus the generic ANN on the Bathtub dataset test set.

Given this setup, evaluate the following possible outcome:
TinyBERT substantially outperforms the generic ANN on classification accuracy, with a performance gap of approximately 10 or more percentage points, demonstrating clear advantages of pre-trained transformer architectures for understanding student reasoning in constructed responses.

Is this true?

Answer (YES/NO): NO